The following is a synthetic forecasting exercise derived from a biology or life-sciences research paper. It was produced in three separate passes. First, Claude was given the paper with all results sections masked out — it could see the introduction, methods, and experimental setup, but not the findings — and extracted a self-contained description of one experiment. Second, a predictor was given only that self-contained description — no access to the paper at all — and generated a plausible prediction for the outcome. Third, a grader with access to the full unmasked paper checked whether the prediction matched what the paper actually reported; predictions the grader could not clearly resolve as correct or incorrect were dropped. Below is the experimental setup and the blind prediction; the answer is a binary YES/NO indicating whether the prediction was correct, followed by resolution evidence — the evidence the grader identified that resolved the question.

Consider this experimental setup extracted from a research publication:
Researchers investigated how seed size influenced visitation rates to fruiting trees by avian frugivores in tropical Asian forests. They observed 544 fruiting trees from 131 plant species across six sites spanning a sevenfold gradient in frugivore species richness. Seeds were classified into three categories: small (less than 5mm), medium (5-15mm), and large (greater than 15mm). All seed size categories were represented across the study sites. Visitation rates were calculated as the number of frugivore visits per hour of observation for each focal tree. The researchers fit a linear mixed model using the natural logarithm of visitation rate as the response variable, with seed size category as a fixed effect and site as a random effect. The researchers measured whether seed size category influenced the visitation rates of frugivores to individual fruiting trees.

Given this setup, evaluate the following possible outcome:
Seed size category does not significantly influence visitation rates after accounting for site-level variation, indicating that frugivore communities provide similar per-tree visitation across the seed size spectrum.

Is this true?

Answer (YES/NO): NO